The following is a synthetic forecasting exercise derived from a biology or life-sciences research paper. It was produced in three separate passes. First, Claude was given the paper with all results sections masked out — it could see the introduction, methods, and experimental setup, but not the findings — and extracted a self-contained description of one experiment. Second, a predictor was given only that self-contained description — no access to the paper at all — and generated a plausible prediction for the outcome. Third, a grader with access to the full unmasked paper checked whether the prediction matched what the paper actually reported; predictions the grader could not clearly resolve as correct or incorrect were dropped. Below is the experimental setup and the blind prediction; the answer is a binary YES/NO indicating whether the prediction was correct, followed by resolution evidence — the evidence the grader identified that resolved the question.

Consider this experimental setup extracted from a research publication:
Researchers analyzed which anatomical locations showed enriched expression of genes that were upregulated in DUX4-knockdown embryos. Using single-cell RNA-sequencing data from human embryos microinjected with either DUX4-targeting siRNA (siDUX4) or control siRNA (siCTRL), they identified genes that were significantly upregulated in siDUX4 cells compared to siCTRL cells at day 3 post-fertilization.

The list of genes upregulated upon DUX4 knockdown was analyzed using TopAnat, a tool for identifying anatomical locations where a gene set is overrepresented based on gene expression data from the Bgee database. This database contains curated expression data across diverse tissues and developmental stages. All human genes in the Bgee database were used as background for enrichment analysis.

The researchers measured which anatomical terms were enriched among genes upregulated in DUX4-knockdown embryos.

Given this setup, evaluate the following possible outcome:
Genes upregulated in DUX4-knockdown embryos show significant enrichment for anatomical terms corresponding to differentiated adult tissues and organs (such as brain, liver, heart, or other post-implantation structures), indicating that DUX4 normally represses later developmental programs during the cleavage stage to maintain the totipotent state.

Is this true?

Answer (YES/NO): NO